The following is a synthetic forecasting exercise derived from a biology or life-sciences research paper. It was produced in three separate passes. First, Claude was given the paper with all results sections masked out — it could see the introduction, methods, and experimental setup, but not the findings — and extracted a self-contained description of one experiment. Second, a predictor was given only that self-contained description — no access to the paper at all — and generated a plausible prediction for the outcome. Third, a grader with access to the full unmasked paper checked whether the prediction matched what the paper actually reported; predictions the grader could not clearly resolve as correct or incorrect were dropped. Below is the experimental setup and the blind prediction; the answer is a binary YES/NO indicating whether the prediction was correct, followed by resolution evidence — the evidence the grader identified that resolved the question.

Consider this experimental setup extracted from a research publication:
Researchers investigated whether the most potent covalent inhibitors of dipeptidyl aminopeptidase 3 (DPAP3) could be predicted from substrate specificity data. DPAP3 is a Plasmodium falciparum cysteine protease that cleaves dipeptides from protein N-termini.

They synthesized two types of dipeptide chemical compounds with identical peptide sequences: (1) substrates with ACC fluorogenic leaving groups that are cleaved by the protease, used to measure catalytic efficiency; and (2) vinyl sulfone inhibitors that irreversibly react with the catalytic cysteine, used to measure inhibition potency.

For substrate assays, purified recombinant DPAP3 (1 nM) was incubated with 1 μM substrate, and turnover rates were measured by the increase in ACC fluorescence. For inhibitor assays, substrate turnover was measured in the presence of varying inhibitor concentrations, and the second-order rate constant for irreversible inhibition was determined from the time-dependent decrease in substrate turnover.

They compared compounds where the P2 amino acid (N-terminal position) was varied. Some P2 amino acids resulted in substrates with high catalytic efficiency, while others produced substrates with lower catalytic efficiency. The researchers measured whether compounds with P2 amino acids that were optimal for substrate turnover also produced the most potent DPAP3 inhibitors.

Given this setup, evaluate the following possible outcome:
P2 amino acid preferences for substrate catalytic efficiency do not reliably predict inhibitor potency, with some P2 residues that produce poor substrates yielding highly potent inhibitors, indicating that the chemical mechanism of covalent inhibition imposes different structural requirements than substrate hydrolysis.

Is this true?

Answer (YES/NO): YES